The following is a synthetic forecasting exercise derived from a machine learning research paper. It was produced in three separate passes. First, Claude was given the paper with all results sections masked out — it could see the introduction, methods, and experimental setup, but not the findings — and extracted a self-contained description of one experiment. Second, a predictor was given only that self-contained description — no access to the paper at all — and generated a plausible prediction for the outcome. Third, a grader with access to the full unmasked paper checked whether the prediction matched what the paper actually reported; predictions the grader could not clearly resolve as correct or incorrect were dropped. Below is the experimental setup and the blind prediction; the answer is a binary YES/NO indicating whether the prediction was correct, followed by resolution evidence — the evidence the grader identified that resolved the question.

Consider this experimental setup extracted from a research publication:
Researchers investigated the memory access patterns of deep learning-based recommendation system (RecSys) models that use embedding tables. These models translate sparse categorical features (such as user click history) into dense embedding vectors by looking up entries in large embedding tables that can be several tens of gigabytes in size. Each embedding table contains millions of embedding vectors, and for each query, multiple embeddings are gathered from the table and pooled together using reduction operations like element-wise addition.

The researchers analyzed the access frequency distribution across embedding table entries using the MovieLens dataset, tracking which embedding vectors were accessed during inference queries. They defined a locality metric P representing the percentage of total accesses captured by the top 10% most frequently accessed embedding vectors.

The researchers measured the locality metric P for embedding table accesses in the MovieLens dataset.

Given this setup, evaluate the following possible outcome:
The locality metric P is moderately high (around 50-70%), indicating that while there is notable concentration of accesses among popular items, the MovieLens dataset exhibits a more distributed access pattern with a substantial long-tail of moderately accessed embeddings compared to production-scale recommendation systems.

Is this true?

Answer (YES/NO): NO